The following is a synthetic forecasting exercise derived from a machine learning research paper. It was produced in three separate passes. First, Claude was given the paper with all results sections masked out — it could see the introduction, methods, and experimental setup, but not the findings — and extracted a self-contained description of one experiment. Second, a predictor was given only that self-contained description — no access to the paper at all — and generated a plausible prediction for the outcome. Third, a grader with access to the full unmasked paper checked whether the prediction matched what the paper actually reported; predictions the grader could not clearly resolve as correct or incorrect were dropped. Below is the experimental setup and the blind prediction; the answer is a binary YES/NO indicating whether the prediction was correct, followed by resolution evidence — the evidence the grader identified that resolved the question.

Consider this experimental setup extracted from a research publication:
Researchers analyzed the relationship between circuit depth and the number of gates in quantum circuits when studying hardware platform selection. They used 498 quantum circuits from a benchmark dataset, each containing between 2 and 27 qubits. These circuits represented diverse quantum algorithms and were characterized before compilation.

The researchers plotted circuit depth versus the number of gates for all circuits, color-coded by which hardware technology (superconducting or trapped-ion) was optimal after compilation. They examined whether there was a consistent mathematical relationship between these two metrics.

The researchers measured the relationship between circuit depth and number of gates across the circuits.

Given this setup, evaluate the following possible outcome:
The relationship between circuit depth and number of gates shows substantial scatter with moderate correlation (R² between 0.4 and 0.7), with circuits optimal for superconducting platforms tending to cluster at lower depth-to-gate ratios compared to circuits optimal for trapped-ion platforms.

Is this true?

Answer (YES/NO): NO